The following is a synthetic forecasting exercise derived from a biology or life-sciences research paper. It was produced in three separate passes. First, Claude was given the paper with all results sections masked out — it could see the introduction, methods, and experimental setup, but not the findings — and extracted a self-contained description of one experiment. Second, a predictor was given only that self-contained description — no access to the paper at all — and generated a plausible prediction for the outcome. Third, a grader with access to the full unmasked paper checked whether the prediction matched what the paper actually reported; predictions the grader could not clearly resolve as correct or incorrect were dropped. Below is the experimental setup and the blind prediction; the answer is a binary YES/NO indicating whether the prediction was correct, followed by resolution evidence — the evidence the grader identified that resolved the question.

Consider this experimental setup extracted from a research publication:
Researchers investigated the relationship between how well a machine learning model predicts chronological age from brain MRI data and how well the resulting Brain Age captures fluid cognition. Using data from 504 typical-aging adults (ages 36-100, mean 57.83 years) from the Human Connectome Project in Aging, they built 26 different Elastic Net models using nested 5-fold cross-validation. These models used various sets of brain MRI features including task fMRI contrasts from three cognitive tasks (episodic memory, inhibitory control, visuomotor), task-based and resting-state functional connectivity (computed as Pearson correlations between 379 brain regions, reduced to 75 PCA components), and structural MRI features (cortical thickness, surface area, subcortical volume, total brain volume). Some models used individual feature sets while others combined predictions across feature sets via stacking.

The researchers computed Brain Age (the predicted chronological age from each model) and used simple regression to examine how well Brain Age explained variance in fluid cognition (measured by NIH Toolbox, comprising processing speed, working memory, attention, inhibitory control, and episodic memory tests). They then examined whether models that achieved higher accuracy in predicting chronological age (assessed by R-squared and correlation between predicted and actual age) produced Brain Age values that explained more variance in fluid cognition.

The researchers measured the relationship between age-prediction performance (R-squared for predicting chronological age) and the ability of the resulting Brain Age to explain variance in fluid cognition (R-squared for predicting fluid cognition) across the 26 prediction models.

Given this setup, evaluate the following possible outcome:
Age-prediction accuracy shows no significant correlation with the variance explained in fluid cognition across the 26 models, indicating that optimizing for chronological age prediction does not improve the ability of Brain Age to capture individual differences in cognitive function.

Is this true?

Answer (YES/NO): NO